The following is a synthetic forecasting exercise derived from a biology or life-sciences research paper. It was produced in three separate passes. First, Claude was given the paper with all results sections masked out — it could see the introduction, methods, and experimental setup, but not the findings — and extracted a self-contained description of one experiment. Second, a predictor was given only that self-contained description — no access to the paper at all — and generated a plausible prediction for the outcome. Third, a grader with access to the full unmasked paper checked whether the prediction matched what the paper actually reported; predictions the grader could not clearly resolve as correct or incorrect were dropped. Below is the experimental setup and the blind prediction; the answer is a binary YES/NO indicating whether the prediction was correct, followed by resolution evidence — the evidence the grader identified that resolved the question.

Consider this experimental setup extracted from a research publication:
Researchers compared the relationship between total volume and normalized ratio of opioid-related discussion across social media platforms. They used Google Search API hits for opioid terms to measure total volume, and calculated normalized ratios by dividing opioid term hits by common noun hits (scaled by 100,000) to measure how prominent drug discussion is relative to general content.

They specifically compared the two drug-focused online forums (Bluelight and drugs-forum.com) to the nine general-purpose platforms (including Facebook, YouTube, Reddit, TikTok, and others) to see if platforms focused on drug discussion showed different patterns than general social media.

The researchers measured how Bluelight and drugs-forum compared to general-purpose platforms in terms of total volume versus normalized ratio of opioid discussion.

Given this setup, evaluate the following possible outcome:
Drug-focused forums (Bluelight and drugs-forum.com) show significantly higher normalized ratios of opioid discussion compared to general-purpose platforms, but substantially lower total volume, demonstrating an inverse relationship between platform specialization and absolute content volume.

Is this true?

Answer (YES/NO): YES